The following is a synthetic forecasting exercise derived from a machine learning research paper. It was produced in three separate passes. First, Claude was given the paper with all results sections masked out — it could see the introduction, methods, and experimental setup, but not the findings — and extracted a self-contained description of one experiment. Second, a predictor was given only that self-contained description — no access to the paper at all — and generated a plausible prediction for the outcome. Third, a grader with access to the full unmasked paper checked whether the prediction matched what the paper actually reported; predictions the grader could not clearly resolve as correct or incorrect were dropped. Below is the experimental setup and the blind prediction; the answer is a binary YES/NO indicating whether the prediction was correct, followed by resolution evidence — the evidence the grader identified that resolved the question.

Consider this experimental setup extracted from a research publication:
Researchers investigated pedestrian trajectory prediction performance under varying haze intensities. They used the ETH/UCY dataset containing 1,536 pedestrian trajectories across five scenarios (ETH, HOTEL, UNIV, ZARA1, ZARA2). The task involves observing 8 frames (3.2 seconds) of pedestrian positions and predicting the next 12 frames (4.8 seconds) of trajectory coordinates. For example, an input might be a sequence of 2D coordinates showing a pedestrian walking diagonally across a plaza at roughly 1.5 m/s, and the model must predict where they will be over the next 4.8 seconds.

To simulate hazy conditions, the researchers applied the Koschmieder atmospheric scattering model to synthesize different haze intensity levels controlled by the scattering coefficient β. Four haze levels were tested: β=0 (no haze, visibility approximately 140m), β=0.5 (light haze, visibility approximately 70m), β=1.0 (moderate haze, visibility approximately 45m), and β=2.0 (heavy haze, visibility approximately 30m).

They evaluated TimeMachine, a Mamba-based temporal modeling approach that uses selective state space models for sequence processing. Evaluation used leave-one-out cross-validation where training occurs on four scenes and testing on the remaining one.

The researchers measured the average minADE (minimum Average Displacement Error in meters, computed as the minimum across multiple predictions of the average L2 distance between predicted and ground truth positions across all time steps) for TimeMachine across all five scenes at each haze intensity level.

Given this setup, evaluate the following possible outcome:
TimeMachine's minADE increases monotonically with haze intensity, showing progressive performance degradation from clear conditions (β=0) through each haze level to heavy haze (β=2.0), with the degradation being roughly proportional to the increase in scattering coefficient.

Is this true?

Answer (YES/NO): NO